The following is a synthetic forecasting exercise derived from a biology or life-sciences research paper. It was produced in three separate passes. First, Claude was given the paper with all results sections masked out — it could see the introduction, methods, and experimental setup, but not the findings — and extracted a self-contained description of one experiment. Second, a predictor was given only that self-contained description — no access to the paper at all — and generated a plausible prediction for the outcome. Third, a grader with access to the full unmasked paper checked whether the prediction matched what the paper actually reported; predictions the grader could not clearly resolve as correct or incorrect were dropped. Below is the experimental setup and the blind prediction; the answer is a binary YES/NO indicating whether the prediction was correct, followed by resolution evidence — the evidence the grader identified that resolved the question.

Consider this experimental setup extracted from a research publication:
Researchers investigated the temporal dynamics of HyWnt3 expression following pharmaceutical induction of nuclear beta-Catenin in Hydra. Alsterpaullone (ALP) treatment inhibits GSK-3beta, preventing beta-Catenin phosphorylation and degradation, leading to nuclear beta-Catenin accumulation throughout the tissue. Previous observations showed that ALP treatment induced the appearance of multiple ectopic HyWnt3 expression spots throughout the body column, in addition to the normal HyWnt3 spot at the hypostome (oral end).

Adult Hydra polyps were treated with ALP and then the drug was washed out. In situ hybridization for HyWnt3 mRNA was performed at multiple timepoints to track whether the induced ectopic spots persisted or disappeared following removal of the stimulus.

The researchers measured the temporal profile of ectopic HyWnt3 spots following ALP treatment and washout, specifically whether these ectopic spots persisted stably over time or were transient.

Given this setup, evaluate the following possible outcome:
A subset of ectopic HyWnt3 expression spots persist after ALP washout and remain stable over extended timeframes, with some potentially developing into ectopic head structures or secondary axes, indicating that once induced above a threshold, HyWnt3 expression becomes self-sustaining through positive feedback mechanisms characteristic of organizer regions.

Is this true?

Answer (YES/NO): NO